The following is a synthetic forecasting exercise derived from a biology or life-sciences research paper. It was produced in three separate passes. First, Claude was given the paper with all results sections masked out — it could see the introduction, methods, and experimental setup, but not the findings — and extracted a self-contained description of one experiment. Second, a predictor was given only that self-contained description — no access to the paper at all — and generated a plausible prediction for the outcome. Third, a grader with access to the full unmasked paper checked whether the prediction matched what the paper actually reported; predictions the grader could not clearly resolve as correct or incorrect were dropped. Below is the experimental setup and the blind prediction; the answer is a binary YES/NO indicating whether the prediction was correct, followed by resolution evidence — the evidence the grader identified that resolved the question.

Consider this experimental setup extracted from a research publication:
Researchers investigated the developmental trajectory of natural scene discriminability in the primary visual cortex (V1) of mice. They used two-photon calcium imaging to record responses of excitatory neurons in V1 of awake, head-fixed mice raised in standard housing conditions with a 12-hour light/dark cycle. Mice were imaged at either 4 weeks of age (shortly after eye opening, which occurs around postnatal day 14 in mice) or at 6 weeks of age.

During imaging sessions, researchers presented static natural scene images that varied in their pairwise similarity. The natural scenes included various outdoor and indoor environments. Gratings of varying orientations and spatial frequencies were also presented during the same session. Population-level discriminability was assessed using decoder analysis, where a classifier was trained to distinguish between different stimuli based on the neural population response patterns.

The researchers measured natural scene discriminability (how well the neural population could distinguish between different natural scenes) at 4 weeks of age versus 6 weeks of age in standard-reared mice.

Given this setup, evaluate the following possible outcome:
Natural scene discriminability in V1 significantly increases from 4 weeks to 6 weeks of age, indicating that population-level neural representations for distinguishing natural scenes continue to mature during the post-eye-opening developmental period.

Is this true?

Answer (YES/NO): YES